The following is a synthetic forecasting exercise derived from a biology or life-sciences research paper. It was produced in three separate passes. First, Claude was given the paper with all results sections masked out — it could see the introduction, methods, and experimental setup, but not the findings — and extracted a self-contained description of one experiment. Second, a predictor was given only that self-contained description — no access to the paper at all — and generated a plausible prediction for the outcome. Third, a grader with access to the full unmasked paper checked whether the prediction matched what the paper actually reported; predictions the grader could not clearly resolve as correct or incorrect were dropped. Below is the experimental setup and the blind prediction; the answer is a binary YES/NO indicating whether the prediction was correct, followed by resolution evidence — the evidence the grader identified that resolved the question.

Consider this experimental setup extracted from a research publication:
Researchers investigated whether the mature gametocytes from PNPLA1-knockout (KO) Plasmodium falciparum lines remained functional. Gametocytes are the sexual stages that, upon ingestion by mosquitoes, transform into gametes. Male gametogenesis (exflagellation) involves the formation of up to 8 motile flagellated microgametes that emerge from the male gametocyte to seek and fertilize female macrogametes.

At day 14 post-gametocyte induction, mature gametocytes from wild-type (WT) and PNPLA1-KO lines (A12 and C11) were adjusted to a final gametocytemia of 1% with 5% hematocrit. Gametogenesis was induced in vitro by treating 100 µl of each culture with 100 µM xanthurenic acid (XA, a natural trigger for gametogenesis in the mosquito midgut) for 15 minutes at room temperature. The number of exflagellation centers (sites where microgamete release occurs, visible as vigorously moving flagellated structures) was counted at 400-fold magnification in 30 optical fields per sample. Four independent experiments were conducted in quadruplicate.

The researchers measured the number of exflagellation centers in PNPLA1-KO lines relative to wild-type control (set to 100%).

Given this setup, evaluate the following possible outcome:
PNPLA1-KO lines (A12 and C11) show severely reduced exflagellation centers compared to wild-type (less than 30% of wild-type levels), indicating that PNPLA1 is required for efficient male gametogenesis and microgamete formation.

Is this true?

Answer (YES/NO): NO